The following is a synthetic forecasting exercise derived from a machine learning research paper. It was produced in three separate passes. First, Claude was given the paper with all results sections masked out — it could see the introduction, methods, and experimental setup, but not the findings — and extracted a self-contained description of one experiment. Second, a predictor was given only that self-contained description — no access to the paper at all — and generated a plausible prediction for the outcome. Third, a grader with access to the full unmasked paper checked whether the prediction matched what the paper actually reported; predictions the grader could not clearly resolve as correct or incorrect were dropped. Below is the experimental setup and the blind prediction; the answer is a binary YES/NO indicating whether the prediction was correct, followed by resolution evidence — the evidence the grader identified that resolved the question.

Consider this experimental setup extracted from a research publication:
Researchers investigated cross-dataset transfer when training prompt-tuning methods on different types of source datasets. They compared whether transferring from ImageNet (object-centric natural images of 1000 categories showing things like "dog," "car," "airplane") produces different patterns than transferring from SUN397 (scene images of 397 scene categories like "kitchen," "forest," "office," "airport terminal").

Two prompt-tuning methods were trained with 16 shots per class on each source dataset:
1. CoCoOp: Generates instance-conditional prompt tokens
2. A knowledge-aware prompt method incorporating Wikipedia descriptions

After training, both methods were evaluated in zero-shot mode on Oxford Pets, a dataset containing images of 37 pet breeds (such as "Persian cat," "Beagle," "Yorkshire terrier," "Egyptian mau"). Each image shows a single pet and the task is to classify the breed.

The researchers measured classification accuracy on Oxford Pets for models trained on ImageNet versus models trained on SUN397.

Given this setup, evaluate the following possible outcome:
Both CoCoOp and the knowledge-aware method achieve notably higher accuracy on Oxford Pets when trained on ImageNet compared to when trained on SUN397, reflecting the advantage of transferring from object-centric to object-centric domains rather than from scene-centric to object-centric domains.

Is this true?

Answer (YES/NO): YES